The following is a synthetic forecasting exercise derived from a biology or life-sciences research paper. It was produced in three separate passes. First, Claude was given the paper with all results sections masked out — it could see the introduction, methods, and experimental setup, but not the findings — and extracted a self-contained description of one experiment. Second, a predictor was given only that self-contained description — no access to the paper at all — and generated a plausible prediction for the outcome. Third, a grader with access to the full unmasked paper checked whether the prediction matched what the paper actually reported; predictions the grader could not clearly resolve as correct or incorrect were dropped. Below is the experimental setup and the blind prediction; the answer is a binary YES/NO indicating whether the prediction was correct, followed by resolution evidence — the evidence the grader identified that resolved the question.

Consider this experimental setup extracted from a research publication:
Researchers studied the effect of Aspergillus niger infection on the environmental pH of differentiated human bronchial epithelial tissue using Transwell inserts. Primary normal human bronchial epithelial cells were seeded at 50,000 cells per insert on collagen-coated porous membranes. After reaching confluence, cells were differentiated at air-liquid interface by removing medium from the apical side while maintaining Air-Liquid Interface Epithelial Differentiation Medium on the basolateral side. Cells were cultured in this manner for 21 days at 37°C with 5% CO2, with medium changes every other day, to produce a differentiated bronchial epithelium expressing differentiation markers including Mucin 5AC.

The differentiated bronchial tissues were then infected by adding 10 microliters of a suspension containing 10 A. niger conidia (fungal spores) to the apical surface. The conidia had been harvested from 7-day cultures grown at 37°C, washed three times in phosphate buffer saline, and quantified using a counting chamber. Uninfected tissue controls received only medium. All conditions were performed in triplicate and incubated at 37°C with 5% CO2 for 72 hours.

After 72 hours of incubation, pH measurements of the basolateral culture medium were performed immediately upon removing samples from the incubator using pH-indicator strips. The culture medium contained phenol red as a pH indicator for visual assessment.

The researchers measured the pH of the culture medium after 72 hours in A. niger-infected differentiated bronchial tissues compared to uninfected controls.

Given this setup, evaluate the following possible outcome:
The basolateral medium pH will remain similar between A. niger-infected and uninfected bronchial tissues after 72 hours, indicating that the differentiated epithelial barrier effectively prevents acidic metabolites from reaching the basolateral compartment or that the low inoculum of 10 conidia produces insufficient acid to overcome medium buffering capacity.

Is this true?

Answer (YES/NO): NO